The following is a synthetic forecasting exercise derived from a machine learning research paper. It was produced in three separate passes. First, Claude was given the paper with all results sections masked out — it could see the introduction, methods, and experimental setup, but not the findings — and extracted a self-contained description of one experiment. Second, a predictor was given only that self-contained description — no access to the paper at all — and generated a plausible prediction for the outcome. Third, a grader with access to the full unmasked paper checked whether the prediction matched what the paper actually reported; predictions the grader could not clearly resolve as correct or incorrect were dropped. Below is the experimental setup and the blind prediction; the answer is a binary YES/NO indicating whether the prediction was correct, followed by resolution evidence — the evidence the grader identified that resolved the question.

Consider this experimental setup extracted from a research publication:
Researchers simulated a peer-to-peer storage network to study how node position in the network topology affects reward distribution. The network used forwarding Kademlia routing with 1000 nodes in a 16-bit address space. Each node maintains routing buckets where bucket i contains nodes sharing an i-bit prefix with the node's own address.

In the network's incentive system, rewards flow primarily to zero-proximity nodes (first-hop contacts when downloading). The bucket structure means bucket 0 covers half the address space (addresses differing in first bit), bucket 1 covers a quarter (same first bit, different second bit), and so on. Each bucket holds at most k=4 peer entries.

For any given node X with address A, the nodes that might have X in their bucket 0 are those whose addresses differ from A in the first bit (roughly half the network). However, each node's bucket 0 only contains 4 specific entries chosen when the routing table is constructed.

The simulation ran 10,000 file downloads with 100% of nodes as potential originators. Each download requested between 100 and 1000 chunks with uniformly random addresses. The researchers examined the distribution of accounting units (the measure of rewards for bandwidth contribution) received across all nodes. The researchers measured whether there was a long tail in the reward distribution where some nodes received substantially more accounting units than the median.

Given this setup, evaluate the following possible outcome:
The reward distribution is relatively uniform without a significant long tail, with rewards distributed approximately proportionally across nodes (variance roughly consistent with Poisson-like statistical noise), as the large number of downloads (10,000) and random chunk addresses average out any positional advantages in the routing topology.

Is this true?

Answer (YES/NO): NO